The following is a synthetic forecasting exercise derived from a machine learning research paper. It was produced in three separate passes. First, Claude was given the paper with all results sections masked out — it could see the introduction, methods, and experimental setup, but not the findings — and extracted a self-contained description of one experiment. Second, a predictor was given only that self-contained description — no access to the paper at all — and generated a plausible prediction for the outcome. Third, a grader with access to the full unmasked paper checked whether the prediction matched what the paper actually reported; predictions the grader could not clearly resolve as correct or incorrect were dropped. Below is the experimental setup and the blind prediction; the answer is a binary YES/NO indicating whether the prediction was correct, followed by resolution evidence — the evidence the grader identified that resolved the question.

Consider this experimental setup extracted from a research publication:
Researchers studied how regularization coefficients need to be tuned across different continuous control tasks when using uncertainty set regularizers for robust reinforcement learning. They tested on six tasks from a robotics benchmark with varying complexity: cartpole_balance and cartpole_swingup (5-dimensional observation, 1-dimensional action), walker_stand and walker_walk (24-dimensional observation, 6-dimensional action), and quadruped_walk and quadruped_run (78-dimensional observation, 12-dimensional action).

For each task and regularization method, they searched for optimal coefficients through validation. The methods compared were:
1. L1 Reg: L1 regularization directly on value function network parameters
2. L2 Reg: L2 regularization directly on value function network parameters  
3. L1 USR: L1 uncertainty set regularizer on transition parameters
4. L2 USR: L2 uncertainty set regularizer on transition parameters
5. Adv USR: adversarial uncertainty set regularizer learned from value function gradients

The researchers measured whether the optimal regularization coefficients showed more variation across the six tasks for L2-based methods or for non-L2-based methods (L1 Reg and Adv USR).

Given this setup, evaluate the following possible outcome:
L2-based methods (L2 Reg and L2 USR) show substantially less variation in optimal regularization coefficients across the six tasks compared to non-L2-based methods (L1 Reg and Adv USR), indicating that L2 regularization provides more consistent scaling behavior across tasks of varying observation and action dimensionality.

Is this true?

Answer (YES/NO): YES